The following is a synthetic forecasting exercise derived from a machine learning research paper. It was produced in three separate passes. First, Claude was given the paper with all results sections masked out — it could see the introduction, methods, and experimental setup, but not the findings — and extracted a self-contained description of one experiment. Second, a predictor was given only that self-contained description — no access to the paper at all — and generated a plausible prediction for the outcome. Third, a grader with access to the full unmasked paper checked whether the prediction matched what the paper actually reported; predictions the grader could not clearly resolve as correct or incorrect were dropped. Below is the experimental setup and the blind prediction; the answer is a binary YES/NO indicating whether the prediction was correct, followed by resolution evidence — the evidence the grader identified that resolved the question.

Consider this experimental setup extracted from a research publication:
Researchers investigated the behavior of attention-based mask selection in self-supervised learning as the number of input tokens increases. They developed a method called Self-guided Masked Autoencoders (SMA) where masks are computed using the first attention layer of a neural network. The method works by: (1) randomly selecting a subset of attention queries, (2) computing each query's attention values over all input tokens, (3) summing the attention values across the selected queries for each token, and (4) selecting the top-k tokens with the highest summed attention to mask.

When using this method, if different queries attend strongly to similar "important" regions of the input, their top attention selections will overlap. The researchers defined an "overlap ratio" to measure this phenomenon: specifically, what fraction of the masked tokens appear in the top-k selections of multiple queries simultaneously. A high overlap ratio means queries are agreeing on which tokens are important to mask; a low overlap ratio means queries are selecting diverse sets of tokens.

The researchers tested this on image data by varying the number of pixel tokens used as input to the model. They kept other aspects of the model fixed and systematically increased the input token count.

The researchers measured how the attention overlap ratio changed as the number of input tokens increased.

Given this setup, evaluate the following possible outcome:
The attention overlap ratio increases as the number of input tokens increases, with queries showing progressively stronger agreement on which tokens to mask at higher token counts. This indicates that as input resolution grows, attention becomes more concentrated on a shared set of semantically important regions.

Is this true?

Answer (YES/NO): YES